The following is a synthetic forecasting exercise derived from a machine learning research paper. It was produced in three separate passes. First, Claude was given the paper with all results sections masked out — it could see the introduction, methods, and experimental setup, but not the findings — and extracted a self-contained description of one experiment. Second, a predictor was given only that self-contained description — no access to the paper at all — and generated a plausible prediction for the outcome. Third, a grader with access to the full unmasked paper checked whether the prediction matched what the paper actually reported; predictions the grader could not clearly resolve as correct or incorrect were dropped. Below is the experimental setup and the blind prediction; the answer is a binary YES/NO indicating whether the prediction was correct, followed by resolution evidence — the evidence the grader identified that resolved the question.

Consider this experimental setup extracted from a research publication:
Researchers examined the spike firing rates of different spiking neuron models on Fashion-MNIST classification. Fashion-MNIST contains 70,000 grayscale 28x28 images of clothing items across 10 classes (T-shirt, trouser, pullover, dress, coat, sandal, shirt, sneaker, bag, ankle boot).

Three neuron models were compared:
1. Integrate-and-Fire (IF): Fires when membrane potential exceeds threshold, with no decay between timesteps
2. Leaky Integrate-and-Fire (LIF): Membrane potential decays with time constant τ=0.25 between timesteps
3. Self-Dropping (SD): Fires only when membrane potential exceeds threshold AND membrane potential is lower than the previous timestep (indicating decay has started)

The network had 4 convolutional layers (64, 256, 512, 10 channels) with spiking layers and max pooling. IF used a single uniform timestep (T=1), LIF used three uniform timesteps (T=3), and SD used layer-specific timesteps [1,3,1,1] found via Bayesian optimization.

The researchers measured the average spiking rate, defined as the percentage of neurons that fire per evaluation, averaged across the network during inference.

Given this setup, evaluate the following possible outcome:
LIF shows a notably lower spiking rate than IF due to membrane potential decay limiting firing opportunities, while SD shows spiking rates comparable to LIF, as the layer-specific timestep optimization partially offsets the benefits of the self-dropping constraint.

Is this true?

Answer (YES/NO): NO